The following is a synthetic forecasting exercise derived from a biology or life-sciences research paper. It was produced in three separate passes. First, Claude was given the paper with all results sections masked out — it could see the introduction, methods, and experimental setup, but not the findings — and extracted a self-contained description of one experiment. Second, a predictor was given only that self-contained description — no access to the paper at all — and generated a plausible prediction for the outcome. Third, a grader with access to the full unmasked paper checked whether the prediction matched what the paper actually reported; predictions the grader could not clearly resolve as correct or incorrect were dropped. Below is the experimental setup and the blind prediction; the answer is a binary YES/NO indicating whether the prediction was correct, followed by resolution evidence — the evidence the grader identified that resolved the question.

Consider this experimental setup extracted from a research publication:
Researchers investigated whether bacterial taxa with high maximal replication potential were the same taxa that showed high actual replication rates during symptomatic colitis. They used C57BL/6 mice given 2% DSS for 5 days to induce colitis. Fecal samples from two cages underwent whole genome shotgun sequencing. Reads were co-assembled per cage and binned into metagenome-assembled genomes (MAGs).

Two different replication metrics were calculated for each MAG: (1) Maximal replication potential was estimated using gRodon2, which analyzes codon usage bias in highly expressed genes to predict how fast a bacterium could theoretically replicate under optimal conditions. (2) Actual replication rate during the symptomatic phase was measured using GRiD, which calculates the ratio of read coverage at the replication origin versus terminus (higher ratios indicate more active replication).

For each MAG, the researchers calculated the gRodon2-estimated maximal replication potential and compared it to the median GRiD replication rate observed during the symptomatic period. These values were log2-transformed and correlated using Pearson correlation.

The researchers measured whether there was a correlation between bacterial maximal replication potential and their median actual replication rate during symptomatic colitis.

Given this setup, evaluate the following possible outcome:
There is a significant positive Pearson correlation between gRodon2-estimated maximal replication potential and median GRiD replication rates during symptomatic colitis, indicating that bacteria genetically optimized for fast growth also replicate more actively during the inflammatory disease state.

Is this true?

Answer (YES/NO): NO